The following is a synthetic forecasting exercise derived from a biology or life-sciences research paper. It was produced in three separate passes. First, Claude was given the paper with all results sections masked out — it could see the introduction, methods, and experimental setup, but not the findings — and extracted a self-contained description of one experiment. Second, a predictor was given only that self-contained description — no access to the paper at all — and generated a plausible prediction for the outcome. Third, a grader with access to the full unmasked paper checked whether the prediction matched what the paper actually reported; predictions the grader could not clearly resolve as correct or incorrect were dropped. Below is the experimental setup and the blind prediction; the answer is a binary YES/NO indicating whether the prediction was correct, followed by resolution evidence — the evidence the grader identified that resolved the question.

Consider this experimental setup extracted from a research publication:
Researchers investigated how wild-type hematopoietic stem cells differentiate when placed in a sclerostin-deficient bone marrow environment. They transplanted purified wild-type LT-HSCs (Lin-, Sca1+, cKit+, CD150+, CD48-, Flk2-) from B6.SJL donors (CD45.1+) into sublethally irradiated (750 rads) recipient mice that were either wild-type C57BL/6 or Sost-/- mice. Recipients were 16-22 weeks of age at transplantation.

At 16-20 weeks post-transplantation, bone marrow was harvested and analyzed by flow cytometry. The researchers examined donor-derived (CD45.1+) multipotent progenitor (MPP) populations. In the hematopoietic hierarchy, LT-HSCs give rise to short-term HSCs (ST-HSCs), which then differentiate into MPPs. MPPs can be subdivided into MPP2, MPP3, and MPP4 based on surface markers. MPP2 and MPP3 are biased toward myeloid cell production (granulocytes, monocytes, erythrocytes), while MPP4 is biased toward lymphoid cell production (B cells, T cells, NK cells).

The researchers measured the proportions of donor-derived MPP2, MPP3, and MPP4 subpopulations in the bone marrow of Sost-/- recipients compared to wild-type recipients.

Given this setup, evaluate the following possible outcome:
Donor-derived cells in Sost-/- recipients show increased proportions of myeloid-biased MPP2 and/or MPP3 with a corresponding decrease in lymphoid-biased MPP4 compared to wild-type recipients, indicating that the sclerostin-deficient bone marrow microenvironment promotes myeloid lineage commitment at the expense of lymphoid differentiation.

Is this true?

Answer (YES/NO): NO